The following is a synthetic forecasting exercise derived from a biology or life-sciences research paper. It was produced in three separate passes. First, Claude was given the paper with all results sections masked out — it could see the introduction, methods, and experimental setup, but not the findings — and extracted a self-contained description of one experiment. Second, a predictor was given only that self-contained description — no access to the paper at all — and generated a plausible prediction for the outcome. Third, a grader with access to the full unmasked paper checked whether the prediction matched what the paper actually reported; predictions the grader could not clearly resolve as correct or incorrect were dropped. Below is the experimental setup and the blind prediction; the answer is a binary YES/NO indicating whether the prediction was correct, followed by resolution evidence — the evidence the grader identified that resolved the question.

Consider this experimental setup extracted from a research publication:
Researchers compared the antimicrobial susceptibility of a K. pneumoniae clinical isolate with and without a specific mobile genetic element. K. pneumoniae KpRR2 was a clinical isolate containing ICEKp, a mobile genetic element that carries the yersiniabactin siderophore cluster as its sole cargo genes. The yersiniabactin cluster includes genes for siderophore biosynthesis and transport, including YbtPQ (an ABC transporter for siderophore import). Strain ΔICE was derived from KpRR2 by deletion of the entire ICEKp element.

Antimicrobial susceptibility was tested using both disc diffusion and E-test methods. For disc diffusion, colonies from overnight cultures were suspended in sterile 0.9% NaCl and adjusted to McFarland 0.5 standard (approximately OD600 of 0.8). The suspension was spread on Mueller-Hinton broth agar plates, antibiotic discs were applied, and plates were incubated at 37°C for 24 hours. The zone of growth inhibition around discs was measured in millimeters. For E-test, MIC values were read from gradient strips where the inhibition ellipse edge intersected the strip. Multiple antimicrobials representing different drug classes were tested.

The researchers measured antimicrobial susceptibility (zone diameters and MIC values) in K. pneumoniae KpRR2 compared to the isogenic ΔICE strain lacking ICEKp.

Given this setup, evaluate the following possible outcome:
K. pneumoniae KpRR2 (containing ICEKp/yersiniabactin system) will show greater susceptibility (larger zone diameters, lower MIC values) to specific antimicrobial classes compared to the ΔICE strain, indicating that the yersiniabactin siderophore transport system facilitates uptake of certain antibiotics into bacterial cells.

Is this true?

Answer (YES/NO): NO